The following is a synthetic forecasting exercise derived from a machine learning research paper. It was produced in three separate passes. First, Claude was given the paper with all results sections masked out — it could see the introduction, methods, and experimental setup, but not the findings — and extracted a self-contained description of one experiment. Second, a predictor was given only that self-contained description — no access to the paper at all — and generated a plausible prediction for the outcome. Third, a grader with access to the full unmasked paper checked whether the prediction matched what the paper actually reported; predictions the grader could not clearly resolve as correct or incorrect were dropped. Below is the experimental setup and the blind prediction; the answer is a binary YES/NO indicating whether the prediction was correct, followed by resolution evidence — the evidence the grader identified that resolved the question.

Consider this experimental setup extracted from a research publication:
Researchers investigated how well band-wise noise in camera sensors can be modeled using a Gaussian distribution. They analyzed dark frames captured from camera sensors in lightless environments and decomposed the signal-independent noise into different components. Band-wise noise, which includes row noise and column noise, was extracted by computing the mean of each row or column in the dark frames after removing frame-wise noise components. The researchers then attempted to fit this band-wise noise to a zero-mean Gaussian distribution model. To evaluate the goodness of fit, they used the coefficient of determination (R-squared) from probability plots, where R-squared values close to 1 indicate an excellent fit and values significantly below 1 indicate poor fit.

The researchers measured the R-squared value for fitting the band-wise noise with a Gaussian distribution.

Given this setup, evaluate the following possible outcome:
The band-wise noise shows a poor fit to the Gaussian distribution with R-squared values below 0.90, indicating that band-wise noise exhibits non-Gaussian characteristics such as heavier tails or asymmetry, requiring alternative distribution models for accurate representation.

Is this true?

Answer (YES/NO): NO